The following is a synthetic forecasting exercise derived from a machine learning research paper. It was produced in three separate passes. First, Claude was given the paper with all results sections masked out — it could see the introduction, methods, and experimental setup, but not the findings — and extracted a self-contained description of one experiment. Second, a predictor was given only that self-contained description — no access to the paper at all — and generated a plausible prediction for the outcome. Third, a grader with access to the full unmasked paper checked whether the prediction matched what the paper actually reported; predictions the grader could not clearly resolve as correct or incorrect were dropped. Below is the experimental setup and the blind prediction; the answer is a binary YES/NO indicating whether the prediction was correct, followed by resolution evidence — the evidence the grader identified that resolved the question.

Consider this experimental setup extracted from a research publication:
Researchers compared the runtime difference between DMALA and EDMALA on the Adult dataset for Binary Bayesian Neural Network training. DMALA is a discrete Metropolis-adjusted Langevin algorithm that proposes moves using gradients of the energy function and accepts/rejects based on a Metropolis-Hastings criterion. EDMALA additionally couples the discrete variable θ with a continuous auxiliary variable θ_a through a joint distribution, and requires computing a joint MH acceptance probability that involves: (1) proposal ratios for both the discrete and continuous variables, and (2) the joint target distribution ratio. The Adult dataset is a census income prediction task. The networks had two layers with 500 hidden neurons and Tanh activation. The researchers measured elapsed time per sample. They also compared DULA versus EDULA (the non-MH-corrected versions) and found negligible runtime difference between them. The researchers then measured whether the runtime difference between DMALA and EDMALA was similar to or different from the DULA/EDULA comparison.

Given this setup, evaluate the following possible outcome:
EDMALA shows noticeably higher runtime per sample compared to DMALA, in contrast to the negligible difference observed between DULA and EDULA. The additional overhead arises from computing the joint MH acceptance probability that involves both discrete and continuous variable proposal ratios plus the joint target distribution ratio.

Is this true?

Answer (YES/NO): YES